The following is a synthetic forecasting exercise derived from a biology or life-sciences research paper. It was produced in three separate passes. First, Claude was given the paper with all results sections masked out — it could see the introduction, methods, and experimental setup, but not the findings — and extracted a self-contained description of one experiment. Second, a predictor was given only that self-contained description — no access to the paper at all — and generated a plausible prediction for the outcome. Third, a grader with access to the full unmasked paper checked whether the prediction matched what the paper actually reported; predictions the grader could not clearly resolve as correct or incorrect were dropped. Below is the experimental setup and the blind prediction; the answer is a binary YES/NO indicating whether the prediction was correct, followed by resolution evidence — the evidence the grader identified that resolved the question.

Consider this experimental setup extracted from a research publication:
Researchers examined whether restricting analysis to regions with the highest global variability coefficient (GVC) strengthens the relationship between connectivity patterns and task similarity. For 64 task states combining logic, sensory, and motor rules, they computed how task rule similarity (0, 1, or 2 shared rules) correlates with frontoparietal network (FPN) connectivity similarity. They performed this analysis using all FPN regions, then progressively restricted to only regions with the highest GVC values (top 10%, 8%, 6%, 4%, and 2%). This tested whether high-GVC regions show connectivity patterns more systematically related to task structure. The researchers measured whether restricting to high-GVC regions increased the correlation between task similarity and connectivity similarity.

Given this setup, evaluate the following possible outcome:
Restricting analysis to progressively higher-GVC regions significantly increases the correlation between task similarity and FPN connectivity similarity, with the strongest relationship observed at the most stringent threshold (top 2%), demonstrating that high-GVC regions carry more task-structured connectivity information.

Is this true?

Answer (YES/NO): NO